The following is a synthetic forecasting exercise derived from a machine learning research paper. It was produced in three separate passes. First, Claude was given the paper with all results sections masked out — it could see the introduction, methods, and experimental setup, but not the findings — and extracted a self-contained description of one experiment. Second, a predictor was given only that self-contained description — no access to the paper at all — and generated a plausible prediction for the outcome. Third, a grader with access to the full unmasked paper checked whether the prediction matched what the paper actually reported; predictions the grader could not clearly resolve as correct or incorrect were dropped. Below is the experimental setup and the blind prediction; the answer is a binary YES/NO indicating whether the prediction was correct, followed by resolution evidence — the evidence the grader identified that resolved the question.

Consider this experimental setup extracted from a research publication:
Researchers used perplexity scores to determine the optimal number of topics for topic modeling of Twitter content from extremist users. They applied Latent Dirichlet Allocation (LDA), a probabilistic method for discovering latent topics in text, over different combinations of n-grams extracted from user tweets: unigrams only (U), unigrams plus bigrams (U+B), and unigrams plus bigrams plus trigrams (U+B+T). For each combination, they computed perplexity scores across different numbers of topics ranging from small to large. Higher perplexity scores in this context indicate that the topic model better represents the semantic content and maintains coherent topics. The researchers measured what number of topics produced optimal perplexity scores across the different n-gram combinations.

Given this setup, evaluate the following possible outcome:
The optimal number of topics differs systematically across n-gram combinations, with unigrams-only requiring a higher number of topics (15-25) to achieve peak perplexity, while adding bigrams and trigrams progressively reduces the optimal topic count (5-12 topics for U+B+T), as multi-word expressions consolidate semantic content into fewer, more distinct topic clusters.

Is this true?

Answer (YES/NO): NO